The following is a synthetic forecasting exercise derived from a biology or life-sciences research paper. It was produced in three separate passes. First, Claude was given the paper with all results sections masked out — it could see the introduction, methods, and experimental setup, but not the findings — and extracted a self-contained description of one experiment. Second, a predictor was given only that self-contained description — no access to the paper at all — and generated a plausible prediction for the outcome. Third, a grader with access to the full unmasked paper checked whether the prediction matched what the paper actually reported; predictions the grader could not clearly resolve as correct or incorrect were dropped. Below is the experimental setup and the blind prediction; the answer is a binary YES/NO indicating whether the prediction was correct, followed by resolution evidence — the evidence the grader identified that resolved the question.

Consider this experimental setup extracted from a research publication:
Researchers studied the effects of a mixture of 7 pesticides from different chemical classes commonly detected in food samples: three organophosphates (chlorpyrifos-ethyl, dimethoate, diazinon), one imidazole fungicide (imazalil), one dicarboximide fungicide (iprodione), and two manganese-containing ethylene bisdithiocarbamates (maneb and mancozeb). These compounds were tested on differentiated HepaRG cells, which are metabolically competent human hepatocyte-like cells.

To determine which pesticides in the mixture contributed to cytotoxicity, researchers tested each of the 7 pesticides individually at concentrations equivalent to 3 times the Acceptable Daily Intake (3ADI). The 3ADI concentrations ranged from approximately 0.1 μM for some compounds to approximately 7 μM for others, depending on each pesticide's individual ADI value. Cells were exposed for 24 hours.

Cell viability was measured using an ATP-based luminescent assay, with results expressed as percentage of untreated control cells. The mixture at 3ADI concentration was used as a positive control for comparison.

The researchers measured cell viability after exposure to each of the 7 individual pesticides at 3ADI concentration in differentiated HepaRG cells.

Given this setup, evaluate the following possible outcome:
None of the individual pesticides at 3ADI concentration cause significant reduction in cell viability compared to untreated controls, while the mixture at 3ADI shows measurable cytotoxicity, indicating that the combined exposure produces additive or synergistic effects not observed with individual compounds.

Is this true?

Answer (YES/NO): NO